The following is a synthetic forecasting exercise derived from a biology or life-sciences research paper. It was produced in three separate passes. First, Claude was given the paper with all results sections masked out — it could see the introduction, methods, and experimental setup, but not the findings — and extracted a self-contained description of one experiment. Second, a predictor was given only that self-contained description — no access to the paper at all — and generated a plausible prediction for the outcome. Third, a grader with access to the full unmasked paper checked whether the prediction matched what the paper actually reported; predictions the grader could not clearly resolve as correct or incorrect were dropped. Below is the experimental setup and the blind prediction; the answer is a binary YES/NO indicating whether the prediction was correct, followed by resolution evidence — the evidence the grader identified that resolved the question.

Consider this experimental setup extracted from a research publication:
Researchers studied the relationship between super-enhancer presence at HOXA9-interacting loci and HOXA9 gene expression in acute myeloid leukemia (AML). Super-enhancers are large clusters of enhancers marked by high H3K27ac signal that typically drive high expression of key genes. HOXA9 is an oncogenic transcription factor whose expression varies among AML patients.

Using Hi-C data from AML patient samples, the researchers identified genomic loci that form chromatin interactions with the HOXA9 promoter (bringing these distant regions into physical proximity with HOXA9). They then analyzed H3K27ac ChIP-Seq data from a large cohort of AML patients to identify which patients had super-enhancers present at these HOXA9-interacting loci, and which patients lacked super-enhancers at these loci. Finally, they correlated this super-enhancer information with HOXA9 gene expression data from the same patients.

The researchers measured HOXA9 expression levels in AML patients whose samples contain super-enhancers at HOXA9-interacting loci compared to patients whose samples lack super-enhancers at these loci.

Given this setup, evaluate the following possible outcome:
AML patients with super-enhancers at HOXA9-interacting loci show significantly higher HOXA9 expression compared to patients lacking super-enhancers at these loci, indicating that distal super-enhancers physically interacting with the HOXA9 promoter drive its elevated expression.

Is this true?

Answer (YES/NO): YES